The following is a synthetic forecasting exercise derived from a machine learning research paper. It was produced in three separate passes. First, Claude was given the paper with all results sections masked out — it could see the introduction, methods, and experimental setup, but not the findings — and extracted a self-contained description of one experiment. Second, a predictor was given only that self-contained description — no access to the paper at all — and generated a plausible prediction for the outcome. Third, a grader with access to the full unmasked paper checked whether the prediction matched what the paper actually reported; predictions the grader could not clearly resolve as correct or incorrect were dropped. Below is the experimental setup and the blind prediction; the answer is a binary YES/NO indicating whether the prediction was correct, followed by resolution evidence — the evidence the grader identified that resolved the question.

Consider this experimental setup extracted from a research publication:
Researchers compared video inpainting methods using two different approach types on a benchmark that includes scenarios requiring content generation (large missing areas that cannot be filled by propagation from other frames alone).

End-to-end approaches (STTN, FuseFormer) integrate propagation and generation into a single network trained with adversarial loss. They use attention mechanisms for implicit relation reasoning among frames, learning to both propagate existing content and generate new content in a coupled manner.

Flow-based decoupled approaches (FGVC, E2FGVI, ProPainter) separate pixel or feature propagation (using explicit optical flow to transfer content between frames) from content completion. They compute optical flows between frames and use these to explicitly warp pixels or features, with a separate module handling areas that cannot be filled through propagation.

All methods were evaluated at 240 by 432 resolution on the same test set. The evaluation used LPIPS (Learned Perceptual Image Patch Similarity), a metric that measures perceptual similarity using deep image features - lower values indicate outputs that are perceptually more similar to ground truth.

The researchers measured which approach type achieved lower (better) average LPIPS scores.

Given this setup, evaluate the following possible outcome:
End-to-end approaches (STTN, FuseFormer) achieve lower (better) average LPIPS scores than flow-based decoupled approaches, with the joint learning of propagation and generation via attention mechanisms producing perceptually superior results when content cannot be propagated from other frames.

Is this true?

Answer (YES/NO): NO